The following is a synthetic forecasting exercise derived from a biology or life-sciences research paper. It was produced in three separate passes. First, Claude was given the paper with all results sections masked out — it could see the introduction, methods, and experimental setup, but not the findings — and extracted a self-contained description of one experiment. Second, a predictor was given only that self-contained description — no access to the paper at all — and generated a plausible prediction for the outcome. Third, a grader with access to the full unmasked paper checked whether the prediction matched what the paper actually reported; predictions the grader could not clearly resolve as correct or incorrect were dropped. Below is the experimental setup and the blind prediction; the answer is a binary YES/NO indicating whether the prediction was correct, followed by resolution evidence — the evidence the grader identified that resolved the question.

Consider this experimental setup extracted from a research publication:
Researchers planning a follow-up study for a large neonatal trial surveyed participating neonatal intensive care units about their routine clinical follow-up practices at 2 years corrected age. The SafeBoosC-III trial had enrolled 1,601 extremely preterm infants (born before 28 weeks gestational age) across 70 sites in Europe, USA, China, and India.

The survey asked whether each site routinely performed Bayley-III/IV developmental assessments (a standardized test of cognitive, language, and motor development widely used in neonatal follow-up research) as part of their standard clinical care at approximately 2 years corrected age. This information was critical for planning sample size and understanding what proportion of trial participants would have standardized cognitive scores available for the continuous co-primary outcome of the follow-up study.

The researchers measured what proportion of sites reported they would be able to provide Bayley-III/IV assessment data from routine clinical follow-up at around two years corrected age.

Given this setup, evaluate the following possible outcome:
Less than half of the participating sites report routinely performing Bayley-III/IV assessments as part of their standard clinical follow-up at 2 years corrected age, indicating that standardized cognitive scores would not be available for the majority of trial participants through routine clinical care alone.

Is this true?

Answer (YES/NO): NO